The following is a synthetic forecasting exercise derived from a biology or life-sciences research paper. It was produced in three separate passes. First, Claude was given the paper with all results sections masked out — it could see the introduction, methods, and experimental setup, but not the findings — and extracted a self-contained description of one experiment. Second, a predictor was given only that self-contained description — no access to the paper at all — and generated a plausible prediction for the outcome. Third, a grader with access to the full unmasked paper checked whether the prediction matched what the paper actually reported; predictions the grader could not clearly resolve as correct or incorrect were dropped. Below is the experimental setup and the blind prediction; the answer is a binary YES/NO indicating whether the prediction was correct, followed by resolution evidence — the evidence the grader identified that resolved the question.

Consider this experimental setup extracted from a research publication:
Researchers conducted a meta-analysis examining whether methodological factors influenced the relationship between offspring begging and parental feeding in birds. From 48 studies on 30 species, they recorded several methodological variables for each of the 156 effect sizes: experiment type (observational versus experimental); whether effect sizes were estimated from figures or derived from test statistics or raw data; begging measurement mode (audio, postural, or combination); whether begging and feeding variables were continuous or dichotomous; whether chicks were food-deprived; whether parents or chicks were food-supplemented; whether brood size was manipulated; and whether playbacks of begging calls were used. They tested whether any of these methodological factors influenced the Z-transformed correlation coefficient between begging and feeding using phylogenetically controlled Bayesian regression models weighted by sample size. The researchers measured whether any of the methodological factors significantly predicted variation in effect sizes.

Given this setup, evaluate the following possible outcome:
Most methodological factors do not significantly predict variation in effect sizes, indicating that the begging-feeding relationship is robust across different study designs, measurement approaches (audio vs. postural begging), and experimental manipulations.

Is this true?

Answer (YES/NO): YES